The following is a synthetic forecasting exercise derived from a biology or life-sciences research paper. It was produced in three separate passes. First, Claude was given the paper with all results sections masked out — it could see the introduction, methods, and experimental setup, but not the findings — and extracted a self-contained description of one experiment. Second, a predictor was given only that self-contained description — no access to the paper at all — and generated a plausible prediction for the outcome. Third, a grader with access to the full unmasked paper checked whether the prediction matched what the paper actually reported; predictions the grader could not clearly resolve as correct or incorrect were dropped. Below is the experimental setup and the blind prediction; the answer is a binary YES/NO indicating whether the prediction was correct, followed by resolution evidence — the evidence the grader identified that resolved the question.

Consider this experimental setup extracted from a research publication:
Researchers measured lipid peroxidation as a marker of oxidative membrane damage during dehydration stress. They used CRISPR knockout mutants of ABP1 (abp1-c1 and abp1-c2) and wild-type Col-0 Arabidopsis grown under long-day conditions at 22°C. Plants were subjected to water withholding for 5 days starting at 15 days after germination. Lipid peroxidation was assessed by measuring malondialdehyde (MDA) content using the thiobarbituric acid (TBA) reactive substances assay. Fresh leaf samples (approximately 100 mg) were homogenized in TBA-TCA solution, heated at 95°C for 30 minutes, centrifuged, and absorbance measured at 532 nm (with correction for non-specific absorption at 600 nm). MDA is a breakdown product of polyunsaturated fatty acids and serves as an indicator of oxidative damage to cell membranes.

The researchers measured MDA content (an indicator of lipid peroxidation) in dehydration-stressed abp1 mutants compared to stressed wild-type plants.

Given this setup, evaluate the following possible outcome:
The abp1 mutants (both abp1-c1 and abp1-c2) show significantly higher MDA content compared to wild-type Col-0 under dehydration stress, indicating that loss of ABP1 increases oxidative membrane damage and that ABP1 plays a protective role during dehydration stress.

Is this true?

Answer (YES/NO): NO